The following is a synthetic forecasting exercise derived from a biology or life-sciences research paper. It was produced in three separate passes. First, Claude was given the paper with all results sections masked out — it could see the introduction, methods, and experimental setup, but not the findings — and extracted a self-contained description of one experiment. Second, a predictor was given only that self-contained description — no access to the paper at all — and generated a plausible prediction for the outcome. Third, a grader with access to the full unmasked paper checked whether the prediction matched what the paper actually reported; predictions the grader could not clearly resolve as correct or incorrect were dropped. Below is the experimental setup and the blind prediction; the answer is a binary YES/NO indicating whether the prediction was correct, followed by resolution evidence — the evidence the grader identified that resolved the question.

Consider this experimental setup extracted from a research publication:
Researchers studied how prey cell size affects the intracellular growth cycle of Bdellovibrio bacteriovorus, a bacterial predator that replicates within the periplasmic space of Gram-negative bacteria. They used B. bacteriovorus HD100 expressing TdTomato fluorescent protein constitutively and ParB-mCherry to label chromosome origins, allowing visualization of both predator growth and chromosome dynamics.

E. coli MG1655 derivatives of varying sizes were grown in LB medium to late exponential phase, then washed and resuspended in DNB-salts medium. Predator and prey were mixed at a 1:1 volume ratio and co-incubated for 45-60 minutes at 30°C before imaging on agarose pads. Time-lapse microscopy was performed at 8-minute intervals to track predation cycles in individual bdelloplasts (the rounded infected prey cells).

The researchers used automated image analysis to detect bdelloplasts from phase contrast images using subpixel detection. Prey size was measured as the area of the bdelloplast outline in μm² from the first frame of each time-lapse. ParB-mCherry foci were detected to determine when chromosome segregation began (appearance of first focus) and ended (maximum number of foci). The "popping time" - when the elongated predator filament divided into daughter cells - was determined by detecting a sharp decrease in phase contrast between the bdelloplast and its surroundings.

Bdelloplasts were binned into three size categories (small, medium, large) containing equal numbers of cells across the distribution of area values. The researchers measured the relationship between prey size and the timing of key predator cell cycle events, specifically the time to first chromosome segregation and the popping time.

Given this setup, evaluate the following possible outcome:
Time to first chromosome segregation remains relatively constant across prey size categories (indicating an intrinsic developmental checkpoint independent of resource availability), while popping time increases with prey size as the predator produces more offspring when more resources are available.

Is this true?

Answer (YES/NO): NO